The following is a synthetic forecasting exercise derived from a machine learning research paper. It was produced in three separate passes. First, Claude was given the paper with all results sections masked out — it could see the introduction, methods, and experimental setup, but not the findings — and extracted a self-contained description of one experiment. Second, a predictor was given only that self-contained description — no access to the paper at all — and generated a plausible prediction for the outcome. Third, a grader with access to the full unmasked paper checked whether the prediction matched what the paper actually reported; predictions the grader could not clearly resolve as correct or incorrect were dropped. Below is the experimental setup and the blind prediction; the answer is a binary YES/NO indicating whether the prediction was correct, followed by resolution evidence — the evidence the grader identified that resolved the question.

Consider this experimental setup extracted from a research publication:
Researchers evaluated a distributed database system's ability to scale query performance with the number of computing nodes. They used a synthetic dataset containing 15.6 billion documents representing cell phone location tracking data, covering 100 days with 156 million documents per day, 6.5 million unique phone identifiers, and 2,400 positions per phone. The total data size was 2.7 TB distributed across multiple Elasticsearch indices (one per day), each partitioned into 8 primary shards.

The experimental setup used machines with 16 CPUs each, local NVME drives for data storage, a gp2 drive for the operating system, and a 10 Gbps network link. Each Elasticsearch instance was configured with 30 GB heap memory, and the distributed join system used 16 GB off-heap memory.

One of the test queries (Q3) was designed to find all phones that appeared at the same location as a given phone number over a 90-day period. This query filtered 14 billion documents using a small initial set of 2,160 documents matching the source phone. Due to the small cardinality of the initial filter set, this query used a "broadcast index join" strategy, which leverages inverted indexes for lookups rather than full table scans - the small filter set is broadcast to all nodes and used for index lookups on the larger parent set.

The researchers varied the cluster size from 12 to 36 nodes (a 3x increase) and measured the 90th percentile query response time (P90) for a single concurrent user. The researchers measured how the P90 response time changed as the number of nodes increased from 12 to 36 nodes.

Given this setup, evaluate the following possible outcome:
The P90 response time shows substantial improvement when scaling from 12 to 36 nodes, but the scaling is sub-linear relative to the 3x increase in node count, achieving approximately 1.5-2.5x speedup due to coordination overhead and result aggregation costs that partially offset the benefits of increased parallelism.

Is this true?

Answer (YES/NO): YES